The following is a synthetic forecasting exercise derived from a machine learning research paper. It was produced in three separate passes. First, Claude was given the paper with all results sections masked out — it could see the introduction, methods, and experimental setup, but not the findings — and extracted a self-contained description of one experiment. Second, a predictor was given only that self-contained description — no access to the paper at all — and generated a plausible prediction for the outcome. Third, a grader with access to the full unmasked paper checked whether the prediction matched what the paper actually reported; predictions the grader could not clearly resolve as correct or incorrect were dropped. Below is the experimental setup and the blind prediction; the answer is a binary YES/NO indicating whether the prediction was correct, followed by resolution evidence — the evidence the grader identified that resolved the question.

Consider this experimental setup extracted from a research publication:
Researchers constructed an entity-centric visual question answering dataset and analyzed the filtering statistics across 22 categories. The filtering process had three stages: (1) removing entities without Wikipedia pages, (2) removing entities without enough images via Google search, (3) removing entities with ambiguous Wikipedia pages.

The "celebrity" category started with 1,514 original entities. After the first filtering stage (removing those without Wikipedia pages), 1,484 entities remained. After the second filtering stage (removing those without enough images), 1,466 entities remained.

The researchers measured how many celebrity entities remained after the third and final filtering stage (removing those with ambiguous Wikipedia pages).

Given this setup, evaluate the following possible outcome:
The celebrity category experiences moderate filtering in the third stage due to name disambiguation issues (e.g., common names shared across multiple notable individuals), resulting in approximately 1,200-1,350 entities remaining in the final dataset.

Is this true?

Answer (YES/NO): NO